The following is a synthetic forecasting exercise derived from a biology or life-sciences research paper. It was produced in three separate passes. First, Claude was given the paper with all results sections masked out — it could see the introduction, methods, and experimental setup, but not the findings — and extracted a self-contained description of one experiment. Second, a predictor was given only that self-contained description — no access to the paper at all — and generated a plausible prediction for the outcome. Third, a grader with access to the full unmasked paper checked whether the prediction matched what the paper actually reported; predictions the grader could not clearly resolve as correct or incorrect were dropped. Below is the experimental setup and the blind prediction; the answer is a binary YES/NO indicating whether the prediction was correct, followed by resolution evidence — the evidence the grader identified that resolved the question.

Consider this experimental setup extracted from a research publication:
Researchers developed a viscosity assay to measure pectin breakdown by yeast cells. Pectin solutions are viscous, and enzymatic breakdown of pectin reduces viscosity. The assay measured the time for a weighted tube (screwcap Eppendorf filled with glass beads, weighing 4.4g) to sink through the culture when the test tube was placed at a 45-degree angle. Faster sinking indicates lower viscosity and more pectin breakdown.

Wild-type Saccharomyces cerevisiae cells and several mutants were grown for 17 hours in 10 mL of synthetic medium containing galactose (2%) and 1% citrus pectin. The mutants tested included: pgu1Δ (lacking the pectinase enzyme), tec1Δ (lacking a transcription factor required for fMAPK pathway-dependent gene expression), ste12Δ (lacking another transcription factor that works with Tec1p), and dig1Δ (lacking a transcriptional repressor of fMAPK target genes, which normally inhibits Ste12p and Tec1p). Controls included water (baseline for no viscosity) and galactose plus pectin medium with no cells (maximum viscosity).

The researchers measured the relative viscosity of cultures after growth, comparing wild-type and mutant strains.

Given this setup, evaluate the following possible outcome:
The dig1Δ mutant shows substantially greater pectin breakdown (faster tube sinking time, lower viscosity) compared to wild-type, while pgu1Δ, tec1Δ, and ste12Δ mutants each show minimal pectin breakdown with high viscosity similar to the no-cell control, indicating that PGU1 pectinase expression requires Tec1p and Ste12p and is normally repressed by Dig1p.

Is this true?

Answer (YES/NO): YES